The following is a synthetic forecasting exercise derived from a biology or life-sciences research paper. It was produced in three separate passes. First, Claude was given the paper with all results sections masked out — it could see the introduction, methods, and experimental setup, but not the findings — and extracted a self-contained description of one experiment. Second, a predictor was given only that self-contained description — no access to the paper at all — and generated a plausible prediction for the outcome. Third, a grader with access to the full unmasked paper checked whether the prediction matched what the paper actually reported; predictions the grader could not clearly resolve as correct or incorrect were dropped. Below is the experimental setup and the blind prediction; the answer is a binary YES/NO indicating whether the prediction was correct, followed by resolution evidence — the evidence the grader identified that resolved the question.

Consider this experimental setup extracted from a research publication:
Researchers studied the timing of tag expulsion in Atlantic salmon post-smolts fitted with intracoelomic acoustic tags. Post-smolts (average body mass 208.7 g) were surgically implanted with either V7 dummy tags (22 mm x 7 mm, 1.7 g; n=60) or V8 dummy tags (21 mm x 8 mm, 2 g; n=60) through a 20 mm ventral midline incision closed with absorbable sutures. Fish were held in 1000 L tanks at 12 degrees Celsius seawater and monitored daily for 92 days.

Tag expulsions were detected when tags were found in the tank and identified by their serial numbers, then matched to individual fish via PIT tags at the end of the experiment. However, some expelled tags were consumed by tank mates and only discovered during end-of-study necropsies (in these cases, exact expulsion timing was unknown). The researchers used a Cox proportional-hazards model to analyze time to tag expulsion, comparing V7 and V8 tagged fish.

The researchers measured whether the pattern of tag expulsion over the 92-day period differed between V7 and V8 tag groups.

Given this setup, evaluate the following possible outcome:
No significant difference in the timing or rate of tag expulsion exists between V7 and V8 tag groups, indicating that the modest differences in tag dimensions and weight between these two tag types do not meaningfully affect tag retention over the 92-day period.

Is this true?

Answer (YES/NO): YES